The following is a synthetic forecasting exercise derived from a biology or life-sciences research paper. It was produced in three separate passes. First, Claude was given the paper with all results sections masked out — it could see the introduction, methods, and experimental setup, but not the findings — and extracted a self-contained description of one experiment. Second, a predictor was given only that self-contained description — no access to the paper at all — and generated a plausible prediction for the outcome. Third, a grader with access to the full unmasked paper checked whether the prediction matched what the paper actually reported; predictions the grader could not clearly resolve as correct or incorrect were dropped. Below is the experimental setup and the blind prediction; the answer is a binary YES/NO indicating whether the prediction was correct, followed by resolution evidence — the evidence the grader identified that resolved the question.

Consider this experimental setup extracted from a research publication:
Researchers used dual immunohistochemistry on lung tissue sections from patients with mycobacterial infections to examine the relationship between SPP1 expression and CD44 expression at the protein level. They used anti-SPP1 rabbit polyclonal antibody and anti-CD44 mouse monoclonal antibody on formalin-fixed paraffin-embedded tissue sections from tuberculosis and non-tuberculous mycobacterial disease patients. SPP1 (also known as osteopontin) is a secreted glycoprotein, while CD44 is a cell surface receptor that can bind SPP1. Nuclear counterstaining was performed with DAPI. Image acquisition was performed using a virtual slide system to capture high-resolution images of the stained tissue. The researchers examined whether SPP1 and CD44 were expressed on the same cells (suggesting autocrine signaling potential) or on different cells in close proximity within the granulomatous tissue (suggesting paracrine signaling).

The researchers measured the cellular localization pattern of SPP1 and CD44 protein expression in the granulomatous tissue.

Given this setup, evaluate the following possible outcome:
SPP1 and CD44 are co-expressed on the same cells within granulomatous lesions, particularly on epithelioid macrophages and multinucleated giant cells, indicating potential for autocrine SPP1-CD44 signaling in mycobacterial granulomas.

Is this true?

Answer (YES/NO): YES